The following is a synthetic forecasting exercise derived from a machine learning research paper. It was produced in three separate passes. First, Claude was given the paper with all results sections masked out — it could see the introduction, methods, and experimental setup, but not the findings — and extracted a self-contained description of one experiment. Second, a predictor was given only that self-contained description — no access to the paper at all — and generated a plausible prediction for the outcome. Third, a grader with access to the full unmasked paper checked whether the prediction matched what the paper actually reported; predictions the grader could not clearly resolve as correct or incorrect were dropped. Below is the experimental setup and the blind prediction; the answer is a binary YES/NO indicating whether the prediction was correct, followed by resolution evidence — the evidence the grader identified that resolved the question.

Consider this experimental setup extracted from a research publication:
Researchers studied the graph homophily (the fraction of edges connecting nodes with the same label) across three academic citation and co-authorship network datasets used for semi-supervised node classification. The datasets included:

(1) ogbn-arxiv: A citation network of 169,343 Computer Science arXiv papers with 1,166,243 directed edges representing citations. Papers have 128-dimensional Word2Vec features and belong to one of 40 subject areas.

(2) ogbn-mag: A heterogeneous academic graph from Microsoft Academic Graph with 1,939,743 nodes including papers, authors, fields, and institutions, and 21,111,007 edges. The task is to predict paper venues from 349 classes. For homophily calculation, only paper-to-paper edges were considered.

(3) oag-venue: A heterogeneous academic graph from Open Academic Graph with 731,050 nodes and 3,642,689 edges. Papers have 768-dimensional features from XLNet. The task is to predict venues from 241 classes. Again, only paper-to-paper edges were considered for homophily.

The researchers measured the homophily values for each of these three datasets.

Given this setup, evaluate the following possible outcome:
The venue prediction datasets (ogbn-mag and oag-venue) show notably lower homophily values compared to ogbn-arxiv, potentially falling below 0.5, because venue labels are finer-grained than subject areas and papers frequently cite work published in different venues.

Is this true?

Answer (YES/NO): YES